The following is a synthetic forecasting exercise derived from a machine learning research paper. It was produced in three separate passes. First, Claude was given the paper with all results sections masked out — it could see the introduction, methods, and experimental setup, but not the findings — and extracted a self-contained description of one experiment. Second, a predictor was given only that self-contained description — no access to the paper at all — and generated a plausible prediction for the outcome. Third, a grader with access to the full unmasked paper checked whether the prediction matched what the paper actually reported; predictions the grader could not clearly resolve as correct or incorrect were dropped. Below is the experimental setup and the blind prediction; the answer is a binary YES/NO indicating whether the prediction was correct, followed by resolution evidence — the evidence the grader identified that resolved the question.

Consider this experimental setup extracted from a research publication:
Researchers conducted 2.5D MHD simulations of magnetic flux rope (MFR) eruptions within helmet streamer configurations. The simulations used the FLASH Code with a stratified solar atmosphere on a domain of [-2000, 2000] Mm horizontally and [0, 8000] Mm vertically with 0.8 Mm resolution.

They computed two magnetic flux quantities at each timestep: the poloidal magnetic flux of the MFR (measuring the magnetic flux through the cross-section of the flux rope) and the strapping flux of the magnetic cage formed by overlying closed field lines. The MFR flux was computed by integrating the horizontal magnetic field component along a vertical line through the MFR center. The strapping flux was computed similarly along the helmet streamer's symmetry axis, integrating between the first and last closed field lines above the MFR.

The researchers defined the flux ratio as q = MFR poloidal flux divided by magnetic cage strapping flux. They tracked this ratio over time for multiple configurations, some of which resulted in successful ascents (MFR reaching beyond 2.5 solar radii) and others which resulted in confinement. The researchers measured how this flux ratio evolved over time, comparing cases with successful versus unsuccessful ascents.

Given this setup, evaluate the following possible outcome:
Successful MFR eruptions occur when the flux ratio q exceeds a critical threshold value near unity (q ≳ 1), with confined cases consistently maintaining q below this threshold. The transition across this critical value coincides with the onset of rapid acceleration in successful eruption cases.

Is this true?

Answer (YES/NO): NO